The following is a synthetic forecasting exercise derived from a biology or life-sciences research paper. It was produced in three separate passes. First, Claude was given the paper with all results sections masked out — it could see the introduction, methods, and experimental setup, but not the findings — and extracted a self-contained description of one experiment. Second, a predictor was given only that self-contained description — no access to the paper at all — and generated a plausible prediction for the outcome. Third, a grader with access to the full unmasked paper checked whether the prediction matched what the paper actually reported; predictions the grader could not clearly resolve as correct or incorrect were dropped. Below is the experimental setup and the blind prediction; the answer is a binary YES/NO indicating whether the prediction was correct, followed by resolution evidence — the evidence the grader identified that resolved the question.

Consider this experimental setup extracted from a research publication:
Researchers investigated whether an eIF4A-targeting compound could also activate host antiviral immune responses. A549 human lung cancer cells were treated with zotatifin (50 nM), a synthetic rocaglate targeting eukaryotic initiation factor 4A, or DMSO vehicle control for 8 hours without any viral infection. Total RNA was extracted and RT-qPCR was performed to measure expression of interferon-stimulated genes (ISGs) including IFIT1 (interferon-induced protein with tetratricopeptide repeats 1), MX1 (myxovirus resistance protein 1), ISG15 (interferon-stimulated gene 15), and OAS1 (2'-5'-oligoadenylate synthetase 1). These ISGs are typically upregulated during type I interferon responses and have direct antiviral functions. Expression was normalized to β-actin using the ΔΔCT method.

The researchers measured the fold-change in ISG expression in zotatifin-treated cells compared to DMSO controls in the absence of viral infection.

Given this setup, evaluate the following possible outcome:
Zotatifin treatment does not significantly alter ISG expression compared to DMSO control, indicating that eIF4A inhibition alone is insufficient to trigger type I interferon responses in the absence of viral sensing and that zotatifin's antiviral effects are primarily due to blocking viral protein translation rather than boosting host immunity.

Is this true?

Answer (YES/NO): NO